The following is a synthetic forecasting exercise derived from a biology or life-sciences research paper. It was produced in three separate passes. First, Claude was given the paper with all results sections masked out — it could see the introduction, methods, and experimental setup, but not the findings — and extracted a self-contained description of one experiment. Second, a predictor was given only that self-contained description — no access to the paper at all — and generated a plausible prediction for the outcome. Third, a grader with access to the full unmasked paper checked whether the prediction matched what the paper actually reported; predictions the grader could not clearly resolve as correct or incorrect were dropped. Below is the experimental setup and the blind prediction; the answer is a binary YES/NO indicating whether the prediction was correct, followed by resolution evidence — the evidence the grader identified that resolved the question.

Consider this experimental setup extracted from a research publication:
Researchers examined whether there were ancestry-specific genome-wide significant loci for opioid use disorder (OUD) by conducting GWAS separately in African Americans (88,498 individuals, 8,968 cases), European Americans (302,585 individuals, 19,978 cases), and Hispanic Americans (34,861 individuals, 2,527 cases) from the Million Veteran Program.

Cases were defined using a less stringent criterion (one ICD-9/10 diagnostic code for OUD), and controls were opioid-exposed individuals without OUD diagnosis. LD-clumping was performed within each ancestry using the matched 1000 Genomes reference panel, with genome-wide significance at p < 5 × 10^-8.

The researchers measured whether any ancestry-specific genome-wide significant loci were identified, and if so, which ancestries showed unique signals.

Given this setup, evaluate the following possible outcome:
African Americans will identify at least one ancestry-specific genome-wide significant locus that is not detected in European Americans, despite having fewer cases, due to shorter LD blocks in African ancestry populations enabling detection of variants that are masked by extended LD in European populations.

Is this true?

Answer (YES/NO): YES